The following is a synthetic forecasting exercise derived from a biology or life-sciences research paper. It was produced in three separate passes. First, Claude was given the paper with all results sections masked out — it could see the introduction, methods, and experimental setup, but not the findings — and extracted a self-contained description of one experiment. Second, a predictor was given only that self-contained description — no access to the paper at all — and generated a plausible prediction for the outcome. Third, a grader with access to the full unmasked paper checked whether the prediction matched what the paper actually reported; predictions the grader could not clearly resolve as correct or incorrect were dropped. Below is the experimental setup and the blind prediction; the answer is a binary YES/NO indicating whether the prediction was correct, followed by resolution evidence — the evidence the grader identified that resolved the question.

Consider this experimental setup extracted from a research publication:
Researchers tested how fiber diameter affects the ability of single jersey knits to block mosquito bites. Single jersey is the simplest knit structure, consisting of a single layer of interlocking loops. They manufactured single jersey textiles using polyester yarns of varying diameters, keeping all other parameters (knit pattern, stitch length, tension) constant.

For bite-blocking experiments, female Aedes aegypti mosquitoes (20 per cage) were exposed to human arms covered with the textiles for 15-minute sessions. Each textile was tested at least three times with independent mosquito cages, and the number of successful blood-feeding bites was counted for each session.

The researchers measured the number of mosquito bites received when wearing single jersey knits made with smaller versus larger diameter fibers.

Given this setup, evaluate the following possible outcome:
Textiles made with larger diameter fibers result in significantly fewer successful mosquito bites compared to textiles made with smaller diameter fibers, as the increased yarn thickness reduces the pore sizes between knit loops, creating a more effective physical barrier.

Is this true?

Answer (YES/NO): YES